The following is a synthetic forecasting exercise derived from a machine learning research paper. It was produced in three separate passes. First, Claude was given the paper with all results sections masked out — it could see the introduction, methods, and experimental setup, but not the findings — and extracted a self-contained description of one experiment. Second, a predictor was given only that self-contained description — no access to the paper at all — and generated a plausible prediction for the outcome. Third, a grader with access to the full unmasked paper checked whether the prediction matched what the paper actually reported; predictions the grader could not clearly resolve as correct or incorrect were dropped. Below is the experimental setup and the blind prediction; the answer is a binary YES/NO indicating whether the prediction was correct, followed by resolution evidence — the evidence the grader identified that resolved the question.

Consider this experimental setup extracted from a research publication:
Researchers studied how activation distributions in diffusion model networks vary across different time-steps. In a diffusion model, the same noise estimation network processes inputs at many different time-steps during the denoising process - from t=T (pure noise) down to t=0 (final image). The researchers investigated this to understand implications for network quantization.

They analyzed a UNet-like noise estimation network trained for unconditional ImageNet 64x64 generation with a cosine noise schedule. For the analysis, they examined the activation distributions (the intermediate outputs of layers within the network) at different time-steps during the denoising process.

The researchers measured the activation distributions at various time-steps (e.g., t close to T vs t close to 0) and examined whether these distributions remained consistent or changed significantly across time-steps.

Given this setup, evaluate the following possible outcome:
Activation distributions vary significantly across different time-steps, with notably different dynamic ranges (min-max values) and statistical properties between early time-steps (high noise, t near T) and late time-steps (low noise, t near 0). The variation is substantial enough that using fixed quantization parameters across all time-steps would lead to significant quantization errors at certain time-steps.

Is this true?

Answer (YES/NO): YES